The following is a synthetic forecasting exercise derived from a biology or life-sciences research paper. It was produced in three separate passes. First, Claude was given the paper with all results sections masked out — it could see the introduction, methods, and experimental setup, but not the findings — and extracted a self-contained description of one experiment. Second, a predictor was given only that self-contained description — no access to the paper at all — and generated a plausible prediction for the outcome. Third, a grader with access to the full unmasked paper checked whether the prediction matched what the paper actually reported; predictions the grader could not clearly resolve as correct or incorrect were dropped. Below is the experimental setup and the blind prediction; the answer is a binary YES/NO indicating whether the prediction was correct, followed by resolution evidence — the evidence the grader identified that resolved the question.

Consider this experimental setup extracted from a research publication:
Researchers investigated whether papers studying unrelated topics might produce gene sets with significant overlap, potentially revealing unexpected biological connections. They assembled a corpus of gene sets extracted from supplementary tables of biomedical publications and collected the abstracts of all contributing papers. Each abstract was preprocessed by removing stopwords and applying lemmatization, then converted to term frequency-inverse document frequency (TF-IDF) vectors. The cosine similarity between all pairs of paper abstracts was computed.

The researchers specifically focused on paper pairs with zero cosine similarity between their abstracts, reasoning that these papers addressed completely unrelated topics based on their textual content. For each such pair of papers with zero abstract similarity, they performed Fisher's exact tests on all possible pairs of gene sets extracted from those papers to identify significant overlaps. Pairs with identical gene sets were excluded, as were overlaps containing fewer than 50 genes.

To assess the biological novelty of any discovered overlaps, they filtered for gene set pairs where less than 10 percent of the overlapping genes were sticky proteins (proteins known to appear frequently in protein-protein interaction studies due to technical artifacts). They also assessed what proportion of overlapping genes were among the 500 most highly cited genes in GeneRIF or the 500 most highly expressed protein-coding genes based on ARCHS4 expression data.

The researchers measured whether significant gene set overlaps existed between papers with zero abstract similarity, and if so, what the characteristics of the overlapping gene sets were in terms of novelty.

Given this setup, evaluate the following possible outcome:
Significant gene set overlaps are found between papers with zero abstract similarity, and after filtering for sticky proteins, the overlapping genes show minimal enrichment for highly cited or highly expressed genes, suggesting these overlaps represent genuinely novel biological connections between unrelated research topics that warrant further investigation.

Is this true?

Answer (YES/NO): NO